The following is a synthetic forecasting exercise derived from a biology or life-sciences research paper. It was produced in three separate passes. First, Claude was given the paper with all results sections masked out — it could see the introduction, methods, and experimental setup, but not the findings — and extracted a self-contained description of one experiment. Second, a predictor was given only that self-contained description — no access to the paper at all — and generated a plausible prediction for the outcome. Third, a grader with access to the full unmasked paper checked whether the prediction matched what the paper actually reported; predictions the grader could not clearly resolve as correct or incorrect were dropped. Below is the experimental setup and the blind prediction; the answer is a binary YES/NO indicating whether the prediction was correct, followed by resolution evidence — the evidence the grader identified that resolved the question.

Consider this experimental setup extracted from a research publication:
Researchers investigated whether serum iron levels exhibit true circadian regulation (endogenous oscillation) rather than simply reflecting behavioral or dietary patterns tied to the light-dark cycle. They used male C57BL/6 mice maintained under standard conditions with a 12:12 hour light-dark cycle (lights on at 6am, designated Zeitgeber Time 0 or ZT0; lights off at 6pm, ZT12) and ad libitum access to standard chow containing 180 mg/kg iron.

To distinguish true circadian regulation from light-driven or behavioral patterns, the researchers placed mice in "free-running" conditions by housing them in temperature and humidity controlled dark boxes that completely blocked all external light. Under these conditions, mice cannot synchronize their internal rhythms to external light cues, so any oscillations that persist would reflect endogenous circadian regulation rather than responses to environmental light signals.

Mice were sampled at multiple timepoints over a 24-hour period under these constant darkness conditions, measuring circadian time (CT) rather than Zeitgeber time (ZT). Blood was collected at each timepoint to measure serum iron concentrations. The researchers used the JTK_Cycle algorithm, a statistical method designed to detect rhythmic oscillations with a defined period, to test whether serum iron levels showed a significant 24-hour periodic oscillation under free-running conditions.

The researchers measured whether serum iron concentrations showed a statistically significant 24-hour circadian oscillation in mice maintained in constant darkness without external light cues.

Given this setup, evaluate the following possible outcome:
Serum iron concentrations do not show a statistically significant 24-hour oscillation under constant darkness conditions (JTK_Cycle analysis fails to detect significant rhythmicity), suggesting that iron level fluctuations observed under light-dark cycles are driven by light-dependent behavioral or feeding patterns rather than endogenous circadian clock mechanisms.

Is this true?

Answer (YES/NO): NO